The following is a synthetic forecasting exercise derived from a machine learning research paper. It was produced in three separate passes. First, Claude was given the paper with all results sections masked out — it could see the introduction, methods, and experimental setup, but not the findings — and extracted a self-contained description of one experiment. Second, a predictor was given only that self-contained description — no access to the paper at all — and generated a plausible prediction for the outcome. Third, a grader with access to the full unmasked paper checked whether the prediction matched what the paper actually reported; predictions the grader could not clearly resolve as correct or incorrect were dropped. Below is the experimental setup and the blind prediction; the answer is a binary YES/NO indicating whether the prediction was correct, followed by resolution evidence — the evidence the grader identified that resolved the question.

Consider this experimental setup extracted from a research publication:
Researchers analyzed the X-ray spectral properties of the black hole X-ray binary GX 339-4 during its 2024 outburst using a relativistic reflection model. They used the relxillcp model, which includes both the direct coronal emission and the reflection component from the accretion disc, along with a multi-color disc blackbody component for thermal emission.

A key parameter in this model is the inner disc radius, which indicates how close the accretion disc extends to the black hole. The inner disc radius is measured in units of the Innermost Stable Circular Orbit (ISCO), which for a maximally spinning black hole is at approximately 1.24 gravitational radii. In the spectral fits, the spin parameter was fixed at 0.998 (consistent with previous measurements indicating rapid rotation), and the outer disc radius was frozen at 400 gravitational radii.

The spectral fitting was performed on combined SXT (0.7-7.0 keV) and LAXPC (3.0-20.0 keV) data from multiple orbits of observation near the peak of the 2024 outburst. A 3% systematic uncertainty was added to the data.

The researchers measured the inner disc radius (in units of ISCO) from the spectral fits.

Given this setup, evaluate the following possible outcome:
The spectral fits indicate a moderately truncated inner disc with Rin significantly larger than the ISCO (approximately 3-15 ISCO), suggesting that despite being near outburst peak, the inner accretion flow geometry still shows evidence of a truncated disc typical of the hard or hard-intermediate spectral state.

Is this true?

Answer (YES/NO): NO